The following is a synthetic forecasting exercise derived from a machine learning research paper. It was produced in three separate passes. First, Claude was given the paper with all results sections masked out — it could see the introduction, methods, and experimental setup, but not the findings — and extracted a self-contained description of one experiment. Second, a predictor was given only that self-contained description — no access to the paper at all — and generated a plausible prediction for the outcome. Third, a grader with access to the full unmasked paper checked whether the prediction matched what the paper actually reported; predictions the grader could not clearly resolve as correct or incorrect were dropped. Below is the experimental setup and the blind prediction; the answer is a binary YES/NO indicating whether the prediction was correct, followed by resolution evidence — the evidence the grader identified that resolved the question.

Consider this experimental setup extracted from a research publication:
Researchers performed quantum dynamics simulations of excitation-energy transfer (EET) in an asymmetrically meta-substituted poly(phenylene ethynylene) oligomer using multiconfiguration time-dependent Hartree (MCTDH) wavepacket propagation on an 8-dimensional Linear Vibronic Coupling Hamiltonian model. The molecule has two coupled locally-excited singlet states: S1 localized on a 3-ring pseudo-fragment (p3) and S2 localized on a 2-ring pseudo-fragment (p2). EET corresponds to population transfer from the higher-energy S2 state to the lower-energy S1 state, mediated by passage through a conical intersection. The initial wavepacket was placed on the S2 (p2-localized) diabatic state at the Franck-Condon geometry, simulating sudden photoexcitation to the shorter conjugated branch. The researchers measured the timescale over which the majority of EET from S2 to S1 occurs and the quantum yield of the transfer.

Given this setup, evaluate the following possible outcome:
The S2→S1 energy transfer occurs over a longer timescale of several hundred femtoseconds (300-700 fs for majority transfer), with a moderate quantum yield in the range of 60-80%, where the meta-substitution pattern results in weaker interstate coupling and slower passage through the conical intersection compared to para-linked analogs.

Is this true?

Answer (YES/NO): NO